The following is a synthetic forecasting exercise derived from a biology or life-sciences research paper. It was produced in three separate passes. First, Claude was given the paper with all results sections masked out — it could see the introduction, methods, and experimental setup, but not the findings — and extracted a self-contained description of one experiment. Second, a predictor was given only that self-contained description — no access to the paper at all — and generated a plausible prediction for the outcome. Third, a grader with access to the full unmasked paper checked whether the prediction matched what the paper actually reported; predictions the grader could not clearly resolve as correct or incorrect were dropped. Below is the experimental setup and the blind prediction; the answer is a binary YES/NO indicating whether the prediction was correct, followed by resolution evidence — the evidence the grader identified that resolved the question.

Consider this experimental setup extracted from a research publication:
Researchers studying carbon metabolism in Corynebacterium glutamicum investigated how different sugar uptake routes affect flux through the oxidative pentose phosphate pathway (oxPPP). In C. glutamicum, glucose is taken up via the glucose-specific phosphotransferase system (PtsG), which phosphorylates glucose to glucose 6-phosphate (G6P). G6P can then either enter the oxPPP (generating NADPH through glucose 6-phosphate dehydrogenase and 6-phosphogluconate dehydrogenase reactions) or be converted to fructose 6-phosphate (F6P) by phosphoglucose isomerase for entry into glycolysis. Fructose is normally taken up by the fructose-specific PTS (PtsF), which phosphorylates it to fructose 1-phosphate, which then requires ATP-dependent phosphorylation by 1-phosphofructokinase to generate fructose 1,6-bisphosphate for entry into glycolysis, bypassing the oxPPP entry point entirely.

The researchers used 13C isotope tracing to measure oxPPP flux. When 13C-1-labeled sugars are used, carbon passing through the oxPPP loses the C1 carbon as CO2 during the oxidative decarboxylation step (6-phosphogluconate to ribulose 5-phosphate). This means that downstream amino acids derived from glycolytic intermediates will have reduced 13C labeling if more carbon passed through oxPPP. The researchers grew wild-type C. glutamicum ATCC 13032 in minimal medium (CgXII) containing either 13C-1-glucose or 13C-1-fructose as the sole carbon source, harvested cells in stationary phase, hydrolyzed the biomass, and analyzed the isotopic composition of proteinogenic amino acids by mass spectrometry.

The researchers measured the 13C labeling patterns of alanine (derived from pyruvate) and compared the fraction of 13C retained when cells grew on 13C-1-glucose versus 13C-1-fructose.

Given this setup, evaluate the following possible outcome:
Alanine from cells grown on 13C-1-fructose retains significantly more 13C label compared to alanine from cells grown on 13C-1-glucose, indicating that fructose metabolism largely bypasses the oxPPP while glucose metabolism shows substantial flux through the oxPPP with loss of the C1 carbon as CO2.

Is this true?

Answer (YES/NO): YES